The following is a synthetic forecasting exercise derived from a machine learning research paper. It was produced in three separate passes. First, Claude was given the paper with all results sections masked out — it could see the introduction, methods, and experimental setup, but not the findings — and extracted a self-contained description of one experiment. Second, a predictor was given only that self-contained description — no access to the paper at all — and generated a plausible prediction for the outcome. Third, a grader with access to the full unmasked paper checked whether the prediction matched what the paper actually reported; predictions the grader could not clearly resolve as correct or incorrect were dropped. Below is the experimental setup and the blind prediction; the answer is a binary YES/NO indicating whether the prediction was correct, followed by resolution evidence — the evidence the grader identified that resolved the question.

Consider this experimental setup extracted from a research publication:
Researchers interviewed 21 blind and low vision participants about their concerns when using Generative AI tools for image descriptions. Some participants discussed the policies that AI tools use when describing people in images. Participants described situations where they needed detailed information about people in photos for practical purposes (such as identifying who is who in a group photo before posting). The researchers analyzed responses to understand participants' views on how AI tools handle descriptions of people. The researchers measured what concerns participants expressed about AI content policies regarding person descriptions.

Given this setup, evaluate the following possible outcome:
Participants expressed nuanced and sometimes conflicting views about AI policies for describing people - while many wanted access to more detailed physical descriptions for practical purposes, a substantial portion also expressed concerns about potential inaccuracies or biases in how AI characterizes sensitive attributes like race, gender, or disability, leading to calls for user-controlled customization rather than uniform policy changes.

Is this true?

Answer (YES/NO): NO